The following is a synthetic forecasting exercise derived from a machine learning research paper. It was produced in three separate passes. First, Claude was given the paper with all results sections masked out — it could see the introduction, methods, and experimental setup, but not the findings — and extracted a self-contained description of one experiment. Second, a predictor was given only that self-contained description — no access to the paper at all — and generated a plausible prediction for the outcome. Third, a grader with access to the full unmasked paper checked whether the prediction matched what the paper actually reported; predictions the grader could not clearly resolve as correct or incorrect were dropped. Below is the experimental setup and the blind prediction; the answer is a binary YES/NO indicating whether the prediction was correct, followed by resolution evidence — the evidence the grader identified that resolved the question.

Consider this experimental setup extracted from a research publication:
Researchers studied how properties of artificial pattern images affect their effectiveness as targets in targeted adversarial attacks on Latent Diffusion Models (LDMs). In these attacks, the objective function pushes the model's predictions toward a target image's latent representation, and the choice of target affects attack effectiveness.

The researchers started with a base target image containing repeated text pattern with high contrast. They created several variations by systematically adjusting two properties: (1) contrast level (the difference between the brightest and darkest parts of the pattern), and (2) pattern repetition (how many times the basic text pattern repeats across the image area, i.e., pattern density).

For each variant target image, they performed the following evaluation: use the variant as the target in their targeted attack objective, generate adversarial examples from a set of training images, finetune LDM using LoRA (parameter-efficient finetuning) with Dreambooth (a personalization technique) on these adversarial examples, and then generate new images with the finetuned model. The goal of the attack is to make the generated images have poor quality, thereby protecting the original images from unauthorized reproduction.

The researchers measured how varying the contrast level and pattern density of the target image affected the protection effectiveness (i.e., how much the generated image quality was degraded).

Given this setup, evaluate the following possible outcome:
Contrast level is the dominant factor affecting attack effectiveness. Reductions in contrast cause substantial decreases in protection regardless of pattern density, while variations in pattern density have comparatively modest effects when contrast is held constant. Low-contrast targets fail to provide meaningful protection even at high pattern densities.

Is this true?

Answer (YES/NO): NO